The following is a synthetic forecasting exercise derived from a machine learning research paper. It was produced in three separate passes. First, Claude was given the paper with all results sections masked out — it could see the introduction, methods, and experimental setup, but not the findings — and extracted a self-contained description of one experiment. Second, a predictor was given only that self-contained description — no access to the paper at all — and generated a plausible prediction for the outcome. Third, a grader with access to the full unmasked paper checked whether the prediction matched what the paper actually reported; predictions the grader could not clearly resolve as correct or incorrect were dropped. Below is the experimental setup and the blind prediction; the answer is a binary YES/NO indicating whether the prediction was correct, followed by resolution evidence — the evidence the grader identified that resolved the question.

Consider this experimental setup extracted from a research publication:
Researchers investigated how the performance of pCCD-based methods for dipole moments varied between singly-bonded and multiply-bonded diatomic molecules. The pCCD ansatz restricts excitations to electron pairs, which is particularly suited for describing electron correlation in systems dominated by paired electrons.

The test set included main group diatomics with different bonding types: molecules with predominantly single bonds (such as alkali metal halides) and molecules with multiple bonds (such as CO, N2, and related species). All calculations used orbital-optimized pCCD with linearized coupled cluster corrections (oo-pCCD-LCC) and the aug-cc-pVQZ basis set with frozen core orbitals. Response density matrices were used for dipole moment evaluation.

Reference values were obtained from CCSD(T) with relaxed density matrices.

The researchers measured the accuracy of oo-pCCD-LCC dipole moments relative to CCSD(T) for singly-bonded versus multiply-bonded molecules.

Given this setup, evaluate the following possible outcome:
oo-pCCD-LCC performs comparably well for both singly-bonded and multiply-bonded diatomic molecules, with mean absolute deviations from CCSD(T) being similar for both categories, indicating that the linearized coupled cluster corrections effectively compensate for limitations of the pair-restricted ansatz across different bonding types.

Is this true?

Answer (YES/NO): NO